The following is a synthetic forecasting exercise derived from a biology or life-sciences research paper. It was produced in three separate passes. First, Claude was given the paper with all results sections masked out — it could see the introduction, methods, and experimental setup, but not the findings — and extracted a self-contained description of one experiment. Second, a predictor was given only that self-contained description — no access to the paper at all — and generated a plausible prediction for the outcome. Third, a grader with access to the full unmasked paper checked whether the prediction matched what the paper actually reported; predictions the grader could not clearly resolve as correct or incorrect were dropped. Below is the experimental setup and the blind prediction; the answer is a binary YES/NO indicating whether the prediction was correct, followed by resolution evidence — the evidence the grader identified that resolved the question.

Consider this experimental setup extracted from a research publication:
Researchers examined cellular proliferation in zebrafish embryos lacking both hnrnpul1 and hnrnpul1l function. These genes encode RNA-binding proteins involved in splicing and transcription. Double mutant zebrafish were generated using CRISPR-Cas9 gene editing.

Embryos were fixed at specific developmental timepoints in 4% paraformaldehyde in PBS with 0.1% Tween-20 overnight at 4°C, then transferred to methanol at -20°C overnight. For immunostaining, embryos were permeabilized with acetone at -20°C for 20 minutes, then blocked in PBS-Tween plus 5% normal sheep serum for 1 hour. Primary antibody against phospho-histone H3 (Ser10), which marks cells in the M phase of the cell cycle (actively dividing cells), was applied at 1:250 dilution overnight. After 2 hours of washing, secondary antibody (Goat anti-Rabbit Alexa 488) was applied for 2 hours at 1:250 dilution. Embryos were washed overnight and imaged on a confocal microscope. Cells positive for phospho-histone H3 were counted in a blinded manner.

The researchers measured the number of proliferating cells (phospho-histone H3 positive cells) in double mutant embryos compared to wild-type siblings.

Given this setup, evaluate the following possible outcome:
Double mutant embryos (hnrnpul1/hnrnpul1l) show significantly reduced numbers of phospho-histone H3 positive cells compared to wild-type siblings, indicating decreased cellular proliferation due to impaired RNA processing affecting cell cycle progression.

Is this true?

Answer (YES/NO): YES